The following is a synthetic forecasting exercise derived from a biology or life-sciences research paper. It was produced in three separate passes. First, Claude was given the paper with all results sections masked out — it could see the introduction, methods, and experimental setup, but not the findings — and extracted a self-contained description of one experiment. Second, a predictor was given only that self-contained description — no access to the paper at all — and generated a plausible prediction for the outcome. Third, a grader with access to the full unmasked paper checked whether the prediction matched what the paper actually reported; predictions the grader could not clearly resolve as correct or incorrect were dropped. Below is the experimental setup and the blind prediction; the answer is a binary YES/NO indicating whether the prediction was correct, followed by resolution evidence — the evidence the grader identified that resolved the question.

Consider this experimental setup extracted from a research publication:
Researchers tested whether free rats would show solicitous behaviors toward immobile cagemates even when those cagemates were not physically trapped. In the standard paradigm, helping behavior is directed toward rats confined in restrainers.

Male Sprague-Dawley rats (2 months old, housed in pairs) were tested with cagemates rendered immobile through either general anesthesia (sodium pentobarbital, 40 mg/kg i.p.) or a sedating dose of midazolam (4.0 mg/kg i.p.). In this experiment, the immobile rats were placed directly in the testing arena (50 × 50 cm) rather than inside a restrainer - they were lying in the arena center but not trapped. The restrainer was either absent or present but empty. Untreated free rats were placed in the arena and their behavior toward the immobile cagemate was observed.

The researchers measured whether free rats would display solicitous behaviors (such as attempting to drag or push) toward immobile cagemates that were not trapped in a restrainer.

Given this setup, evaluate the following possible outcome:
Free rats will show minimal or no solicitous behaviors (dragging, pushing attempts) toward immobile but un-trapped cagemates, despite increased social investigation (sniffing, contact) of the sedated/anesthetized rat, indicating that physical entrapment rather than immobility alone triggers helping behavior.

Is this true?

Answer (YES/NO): NO